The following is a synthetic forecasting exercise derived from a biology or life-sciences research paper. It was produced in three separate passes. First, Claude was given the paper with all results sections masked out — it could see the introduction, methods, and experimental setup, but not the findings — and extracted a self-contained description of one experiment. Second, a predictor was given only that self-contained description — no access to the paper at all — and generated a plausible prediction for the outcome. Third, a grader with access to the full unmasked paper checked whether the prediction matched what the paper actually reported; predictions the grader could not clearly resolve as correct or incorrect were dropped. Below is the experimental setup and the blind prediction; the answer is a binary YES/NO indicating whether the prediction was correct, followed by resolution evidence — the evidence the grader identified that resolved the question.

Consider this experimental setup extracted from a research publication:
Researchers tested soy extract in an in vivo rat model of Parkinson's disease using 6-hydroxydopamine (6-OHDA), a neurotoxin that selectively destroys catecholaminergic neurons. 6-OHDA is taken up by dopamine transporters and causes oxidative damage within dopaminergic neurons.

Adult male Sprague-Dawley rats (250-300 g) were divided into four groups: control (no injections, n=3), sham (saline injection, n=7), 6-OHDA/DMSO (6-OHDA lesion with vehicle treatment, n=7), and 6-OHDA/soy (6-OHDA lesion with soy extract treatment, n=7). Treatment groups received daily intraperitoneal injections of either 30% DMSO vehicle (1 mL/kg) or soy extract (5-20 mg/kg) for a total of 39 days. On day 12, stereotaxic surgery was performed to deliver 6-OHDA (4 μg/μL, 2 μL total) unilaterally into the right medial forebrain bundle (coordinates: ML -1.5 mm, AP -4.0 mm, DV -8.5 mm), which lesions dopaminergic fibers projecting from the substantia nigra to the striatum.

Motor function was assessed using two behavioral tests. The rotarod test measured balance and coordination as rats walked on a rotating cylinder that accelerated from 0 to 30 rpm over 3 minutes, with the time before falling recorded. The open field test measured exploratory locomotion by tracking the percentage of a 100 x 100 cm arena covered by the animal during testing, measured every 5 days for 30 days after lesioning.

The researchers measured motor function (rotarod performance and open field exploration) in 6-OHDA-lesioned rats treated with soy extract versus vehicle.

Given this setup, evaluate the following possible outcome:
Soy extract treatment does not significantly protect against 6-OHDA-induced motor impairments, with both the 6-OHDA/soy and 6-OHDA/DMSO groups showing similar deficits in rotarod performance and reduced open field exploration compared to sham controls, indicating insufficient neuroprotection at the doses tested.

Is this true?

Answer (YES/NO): NO